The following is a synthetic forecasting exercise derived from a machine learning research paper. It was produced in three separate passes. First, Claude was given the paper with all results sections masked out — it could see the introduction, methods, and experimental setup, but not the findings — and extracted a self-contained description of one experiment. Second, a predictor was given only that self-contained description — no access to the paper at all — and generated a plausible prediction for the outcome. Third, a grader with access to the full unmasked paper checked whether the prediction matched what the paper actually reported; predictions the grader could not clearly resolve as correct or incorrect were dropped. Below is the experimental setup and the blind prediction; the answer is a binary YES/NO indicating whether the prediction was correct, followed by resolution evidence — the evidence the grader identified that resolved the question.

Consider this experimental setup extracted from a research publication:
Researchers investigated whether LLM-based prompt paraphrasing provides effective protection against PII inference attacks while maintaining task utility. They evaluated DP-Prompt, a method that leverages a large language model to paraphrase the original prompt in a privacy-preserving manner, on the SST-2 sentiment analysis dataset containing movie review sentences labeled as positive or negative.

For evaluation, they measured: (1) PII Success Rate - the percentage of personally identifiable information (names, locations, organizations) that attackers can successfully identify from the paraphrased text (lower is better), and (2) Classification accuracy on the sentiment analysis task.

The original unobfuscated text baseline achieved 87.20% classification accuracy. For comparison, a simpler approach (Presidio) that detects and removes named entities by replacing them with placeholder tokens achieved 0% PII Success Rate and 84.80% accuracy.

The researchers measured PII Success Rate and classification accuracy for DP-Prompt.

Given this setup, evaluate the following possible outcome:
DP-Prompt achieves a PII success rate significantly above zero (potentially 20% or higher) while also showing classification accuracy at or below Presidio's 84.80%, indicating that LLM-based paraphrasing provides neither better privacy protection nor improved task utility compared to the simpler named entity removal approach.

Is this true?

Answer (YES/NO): NO